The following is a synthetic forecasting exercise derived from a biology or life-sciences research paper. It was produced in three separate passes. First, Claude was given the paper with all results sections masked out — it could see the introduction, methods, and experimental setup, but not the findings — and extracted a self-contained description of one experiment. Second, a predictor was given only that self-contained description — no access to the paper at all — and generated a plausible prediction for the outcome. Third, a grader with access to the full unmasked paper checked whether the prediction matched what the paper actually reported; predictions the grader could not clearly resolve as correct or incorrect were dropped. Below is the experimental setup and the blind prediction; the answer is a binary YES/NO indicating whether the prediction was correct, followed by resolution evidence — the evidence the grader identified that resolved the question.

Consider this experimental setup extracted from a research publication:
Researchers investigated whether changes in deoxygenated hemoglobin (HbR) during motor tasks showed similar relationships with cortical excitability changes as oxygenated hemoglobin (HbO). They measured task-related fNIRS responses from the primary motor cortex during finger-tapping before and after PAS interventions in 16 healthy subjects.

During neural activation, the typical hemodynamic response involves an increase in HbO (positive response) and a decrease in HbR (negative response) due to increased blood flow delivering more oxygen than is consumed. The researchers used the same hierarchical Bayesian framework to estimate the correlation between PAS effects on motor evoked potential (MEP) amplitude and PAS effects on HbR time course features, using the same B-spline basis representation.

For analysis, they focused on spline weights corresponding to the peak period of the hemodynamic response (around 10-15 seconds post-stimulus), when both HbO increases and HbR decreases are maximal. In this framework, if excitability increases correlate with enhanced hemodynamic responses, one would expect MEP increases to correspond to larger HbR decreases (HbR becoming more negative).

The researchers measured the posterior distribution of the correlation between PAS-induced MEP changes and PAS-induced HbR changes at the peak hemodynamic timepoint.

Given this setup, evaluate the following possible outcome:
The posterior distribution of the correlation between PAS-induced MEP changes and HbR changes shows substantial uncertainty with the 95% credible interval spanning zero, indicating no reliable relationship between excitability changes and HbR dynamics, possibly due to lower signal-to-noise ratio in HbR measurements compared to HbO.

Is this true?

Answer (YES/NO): NO